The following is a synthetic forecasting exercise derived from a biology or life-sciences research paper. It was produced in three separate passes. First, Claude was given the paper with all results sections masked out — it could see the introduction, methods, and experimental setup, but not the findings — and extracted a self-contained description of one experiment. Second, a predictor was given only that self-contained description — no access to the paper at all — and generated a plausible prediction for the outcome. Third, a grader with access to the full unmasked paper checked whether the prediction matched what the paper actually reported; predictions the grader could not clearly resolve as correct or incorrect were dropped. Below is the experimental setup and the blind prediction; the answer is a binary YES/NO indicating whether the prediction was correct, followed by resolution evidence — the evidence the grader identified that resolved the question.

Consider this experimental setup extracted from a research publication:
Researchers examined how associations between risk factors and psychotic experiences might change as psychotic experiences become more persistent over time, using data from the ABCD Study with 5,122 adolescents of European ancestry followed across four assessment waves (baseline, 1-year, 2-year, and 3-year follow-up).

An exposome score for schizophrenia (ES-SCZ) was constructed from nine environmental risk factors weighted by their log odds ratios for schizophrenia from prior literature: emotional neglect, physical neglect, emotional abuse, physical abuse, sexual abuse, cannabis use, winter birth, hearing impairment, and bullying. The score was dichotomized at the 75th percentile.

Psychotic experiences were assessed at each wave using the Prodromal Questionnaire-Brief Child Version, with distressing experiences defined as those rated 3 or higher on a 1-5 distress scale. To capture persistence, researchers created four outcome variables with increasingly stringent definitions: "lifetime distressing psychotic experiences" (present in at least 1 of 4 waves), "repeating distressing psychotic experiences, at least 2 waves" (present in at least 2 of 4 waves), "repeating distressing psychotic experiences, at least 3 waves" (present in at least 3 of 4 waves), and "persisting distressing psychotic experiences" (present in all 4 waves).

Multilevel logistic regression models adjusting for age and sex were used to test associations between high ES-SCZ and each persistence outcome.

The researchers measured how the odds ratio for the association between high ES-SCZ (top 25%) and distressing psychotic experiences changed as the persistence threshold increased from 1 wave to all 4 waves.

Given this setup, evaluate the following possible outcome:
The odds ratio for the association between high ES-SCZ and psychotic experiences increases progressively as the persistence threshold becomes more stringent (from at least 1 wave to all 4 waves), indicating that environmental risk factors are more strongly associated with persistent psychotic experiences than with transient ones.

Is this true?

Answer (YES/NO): NO